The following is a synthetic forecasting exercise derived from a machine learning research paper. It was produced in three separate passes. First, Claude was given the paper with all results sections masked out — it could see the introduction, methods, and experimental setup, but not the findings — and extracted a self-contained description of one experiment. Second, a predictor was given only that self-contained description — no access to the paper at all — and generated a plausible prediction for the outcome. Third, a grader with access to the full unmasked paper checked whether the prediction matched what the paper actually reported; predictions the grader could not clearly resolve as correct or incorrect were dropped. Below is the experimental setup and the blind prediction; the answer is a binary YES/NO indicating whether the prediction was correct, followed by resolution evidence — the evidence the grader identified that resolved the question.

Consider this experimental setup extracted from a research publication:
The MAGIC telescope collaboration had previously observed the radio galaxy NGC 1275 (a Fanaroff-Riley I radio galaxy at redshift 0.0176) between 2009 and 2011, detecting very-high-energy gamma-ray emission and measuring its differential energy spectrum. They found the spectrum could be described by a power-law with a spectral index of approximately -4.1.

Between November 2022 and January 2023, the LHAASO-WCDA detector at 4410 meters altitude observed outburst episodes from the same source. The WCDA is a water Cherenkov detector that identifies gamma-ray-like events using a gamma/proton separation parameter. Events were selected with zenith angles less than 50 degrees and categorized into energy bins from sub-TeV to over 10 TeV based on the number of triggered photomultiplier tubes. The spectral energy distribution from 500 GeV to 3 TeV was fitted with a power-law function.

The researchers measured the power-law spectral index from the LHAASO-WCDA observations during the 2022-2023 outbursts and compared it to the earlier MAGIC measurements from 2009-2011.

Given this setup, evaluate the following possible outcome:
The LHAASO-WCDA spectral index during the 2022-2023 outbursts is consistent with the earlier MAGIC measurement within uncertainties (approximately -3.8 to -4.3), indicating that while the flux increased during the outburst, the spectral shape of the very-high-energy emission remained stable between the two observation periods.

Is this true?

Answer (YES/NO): NO